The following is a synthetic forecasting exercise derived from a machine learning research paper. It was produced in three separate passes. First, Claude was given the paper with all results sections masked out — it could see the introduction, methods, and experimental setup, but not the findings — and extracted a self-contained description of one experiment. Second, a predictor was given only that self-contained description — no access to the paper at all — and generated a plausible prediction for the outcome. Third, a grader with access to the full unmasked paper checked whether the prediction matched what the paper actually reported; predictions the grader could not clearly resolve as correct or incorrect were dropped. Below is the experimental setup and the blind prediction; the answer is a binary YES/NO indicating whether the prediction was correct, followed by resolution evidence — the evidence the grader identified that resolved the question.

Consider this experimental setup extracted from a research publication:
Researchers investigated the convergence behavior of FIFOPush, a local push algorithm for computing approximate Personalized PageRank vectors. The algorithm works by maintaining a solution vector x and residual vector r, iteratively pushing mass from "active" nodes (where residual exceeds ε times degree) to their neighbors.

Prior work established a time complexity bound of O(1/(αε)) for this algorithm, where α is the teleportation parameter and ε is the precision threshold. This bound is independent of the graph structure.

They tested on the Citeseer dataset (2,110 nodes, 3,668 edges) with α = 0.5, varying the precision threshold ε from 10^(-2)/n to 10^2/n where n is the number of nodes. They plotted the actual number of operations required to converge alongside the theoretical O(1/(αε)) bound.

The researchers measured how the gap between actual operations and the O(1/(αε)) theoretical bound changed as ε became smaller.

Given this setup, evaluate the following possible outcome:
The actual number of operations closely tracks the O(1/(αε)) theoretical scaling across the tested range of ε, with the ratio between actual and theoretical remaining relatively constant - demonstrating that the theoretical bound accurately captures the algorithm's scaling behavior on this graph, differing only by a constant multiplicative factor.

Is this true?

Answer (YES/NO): NO